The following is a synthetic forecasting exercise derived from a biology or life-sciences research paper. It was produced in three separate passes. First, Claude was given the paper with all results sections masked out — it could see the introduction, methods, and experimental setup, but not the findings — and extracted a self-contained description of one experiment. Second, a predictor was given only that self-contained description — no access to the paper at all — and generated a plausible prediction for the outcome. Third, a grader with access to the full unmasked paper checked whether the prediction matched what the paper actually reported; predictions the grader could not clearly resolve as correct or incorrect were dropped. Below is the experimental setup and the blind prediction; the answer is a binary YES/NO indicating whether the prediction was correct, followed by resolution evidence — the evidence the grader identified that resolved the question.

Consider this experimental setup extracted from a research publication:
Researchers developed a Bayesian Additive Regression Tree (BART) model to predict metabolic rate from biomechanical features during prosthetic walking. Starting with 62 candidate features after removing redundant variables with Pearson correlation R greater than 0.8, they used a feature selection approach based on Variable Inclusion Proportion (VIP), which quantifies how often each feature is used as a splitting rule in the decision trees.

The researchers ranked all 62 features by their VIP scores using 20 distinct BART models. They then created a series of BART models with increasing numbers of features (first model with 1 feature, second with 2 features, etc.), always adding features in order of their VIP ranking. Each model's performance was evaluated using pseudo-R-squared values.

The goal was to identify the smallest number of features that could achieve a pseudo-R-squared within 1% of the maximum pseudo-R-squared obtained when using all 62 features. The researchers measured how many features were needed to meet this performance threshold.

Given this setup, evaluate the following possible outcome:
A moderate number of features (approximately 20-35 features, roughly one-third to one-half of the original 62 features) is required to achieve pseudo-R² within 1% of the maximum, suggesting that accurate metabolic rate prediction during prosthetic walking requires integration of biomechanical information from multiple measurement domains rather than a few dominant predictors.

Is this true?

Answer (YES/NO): NO